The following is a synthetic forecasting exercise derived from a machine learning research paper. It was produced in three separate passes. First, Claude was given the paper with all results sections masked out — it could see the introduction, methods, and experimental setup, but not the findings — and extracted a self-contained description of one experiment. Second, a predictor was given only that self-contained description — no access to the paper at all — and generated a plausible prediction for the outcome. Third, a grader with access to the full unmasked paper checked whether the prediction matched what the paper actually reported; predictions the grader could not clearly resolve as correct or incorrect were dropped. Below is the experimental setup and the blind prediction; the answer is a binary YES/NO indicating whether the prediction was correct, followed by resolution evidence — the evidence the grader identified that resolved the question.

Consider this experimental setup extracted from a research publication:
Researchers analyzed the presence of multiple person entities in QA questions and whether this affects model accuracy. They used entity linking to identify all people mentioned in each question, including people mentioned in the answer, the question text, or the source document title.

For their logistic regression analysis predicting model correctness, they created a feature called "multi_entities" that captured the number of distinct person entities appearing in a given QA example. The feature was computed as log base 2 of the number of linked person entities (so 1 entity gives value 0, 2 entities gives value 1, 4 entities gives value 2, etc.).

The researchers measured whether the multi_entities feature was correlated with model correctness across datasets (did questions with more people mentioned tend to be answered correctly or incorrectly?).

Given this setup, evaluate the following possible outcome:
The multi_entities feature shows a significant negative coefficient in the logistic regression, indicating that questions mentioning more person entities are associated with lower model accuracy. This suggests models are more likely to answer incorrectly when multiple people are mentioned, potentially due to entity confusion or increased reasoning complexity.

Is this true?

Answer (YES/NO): YES